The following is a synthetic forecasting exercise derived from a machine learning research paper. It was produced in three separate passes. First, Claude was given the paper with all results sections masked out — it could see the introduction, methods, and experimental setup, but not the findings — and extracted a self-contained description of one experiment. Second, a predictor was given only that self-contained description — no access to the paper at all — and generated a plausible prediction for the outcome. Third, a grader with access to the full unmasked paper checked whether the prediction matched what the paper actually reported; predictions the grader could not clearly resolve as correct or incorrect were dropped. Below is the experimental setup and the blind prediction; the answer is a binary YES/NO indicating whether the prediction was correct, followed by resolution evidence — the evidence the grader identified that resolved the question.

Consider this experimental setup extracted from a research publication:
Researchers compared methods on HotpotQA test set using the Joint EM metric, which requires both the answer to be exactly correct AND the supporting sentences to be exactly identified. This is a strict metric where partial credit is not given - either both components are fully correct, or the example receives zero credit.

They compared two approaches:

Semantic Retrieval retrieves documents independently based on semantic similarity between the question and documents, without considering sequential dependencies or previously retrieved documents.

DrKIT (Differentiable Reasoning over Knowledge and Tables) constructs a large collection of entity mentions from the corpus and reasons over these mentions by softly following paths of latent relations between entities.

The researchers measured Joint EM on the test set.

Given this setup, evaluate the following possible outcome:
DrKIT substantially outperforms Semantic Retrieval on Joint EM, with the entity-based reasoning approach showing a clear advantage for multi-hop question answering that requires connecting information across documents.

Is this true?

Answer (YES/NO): NO